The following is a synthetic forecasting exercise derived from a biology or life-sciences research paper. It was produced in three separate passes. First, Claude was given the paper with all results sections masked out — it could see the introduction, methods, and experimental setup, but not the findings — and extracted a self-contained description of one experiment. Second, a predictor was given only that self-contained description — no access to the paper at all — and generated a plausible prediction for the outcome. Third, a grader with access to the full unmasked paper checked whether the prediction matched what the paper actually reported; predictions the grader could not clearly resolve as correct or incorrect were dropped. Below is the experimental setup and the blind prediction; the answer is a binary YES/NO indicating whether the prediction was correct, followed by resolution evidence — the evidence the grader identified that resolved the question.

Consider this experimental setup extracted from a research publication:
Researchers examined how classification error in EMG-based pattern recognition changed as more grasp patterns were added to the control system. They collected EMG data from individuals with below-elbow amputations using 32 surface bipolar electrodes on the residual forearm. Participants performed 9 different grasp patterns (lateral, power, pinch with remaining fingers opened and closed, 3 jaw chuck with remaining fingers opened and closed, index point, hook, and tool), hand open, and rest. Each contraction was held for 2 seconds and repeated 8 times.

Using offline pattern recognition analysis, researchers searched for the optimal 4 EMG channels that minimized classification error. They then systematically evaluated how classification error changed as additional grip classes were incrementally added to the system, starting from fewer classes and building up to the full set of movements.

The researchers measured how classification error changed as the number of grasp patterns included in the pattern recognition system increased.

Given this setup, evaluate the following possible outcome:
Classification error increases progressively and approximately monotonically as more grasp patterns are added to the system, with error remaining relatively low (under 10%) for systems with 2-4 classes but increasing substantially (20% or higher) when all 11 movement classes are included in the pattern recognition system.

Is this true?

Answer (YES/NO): NO